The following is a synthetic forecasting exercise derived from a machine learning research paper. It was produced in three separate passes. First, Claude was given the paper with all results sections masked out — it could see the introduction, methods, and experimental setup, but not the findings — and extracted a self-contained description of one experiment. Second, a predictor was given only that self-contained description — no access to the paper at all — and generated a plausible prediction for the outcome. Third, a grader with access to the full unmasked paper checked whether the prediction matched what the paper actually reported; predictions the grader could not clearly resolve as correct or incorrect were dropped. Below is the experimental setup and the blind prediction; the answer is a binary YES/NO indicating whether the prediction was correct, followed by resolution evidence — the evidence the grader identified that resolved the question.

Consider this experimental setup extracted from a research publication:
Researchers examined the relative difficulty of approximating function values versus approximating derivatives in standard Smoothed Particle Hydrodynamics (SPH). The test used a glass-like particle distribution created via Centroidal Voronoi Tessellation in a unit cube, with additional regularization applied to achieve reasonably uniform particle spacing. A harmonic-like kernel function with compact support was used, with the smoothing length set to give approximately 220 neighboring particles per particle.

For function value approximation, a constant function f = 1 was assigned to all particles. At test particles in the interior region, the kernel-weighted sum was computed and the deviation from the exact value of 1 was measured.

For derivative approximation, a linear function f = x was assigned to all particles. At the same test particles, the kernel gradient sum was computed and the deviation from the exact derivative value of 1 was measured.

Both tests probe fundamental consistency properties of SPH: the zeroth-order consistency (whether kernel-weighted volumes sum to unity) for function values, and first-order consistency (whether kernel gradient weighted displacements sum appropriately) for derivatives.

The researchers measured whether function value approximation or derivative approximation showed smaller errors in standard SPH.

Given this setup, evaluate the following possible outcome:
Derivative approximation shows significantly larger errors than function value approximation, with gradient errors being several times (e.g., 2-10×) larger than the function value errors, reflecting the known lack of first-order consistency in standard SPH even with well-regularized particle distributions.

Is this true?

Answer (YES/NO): YES